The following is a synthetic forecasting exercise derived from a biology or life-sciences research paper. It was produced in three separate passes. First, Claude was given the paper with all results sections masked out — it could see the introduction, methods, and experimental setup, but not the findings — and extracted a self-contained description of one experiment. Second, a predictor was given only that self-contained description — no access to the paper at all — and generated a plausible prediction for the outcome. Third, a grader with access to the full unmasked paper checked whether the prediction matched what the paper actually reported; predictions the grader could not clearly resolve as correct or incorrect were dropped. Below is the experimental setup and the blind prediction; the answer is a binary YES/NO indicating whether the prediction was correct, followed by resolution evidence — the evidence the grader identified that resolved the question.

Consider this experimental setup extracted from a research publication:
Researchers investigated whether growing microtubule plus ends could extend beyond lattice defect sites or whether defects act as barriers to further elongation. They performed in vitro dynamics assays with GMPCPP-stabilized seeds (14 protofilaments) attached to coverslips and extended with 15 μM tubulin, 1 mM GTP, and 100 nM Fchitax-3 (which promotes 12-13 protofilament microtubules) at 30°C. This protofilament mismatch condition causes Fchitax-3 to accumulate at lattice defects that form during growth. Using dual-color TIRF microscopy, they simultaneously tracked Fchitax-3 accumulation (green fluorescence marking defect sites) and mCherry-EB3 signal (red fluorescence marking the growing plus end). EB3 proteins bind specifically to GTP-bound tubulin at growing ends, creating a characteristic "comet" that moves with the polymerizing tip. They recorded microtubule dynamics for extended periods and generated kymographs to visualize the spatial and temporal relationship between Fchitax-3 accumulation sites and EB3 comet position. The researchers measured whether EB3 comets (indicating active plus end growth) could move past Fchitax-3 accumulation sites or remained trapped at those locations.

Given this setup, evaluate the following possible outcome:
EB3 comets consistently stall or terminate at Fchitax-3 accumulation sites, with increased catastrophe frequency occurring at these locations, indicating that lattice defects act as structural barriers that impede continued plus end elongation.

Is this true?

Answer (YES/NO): NO